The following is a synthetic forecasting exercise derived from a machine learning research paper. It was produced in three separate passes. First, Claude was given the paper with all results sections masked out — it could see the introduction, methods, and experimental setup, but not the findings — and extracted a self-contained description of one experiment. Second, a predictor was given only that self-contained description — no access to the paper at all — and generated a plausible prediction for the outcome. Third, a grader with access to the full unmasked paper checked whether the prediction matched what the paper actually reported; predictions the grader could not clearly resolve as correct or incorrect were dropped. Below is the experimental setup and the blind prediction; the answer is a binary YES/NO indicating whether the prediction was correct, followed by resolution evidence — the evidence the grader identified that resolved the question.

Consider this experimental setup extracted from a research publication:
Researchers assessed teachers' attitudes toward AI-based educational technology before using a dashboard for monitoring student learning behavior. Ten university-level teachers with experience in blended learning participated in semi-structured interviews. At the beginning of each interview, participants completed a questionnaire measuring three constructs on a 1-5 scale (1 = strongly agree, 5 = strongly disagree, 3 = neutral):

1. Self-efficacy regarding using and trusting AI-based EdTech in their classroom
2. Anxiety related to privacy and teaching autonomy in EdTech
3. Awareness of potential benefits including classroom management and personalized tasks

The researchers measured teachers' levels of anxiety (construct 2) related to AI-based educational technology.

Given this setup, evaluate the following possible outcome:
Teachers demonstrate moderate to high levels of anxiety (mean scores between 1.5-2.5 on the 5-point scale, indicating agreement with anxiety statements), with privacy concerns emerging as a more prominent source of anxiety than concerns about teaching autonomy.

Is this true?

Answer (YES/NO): NO